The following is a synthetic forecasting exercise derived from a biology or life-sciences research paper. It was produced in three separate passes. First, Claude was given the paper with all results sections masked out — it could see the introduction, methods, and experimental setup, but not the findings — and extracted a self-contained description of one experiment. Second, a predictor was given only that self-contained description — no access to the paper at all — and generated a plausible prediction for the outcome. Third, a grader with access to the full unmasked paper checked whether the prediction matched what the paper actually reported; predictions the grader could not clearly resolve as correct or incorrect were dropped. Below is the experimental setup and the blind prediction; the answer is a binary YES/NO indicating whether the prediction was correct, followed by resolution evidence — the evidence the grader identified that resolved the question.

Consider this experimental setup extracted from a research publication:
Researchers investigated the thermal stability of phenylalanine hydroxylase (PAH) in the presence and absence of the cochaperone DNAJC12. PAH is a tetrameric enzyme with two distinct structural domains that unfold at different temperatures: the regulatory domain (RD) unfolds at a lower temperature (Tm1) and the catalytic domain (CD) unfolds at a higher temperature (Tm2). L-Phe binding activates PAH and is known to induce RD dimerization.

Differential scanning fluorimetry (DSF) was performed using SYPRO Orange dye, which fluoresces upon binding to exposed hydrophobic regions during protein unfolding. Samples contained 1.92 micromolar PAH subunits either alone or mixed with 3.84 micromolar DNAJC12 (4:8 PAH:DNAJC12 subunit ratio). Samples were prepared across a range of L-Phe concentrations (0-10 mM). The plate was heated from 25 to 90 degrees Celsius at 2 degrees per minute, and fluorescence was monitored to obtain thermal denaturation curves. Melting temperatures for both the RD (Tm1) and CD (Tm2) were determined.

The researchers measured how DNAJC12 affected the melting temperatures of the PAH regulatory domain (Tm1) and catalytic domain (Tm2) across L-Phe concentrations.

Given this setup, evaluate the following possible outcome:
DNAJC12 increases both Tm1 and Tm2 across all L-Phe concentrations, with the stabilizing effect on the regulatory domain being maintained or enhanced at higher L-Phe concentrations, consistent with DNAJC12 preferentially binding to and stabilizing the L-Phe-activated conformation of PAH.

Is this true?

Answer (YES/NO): NO